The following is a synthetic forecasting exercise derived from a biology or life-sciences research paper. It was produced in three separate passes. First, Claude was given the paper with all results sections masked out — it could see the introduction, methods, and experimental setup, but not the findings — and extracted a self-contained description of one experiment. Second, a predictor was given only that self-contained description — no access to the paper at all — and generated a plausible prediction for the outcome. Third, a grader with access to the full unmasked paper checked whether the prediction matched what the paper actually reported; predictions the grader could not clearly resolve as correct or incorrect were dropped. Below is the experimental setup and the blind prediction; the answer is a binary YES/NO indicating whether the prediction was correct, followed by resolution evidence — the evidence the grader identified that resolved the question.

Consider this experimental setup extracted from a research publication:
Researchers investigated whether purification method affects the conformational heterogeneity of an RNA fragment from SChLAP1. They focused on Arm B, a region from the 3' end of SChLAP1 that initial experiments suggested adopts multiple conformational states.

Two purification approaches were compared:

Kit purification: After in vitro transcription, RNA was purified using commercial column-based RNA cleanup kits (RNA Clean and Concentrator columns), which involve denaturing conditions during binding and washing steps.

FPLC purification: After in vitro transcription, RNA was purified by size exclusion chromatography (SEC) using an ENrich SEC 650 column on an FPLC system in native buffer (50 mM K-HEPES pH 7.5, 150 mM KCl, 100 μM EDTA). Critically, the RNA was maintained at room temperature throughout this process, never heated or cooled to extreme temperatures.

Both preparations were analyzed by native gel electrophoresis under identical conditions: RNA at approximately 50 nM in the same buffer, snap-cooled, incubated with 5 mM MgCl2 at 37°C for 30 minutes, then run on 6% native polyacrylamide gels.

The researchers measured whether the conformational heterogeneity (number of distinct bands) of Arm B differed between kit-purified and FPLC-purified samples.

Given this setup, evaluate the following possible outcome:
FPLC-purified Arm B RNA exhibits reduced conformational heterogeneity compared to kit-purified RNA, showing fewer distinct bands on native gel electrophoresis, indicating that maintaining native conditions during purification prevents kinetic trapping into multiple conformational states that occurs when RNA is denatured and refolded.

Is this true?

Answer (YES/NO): NO